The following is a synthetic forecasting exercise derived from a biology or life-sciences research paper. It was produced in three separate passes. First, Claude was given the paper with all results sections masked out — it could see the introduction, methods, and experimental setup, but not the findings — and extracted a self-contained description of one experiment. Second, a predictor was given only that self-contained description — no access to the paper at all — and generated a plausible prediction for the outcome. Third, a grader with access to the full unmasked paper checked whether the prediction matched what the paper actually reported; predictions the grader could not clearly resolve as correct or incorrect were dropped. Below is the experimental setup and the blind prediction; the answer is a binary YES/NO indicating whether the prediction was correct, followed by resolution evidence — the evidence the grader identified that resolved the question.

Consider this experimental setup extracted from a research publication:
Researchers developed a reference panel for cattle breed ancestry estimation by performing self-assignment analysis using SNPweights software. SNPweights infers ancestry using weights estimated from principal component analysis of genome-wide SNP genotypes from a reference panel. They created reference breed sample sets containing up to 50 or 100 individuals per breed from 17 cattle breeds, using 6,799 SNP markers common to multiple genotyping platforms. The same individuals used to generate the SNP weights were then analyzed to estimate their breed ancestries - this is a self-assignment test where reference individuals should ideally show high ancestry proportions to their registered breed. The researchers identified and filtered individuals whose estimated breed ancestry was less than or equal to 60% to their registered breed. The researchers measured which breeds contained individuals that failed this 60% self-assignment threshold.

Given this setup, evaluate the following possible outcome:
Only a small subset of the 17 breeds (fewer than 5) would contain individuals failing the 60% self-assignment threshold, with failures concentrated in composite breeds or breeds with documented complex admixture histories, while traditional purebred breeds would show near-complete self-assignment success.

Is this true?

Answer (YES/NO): NO